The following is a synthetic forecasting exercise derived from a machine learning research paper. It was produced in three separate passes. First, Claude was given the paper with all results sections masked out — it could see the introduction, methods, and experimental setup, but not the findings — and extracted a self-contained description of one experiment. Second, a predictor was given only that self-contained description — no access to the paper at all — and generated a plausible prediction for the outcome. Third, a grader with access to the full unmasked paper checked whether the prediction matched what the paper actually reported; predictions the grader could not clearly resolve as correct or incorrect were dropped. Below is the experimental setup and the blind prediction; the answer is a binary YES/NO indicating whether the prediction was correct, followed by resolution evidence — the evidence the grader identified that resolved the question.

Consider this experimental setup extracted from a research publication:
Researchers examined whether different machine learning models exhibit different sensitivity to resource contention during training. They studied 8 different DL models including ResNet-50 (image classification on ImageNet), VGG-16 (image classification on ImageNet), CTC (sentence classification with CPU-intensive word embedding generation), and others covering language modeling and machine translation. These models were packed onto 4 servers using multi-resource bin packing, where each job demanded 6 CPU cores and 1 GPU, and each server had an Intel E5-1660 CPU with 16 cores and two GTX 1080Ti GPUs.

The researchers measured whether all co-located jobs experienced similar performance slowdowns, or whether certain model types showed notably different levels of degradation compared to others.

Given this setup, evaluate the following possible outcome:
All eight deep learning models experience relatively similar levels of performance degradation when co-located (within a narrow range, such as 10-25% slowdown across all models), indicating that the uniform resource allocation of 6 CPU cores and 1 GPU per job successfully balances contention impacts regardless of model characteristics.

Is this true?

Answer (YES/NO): NO